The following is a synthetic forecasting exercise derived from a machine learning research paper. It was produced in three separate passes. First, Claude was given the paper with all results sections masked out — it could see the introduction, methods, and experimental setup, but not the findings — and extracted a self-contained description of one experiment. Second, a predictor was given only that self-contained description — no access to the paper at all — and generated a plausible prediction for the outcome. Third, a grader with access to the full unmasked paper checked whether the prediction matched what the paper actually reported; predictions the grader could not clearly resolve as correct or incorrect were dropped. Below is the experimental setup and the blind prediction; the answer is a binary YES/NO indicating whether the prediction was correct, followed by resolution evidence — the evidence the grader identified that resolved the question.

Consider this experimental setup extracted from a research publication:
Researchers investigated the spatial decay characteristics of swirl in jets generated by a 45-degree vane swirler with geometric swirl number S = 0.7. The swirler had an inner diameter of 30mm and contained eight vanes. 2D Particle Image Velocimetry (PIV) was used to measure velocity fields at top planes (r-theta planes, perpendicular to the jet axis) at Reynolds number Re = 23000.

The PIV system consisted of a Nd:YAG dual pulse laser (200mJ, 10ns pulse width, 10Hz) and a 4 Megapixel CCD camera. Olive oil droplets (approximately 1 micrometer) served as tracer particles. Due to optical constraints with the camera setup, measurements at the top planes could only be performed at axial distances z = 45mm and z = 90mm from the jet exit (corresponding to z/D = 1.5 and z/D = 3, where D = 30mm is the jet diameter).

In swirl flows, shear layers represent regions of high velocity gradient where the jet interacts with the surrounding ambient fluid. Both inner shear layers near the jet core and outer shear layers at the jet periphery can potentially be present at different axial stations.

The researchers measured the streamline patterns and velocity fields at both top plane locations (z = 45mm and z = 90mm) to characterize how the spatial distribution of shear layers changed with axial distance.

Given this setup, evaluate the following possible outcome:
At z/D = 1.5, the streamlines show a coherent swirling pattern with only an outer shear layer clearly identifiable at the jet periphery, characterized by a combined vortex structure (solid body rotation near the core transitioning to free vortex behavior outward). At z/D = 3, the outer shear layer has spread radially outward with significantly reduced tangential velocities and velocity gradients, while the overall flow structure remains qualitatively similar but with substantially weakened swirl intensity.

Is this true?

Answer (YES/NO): NO